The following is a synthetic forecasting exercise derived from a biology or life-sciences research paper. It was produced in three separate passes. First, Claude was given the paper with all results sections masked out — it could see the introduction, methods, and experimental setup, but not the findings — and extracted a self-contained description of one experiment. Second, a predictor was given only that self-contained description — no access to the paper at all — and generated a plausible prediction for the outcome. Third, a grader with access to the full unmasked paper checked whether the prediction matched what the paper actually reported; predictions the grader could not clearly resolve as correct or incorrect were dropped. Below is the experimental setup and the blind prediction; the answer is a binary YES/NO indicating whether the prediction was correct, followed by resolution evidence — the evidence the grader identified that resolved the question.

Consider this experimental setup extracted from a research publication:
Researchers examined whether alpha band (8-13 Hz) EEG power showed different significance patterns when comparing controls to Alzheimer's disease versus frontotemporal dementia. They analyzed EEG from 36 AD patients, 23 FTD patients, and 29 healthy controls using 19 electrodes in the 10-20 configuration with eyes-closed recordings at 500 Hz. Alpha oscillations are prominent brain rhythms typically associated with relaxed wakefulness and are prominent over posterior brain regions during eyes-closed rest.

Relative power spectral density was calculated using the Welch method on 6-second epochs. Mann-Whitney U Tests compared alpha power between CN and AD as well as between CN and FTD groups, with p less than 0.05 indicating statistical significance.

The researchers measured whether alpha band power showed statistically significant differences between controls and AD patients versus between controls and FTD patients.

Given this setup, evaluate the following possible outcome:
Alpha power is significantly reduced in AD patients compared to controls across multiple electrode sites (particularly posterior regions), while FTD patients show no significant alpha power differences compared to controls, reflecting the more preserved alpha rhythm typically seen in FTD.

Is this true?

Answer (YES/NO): NO